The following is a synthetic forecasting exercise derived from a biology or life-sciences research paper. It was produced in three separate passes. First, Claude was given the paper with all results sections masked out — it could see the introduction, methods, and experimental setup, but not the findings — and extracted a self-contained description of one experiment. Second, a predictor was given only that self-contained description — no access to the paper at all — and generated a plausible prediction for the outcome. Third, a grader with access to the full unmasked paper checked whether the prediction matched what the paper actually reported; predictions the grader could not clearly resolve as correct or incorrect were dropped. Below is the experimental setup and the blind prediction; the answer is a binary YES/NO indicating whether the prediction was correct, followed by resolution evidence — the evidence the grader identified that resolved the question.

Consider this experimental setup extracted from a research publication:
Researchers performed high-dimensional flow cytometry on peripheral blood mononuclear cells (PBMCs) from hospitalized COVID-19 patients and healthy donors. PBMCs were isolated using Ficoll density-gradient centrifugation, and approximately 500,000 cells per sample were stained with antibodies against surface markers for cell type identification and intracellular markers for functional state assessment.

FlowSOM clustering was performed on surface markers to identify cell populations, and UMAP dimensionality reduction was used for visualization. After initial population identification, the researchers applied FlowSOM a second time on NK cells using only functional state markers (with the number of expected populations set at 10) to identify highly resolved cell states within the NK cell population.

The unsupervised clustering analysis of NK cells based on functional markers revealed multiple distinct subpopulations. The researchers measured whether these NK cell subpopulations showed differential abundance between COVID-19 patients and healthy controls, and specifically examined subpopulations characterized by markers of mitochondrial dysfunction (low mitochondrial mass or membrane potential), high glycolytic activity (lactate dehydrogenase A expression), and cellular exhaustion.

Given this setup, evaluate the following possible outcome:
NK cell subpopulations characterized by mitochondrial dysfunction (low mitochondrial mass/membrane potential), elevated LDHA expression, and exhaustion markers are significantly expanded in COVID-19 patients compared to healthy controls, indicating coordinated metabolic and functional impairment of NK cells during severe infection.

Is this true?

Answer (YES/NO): NO